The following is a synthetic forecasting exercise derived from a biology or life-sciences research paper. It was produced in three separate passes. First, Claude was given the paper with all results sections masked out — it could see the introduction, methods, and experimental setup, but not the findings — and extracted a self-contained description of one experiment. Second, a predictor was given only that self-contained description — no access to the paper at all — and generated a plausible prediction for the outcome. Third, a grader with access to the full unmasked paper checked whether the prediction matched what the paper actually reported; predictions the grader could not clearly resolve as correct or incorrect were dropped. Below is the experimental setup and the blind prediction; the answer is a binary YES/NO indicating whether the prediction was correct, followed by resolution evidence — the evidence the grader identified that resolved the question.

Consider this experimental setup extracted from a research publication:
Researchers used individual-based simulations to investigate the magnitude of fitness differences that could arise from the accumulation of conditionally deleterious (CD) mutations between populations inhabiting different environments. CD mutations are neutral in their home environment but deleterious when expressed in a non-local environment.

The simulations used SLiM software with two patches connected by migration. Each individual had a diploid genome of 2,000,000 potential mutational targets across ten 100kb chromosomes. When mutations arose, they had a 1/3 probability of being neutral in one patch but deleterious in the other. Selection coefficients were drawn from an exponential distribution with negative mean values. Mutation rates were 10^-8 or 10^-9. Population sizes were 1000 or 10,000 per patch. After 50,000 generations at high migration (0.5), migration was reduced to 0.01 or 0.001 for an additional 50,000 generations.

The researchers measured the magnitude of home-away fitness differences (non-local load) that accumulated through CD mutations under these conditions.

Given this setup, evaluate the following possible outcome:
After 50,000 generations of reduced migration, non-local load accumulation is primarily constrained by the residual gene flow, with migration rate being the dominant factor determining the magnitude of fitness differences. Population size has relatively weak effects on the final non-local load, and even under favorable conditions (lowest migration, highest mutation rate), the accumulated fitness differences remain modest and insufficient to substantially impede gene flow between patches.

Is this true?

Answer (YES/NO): NO